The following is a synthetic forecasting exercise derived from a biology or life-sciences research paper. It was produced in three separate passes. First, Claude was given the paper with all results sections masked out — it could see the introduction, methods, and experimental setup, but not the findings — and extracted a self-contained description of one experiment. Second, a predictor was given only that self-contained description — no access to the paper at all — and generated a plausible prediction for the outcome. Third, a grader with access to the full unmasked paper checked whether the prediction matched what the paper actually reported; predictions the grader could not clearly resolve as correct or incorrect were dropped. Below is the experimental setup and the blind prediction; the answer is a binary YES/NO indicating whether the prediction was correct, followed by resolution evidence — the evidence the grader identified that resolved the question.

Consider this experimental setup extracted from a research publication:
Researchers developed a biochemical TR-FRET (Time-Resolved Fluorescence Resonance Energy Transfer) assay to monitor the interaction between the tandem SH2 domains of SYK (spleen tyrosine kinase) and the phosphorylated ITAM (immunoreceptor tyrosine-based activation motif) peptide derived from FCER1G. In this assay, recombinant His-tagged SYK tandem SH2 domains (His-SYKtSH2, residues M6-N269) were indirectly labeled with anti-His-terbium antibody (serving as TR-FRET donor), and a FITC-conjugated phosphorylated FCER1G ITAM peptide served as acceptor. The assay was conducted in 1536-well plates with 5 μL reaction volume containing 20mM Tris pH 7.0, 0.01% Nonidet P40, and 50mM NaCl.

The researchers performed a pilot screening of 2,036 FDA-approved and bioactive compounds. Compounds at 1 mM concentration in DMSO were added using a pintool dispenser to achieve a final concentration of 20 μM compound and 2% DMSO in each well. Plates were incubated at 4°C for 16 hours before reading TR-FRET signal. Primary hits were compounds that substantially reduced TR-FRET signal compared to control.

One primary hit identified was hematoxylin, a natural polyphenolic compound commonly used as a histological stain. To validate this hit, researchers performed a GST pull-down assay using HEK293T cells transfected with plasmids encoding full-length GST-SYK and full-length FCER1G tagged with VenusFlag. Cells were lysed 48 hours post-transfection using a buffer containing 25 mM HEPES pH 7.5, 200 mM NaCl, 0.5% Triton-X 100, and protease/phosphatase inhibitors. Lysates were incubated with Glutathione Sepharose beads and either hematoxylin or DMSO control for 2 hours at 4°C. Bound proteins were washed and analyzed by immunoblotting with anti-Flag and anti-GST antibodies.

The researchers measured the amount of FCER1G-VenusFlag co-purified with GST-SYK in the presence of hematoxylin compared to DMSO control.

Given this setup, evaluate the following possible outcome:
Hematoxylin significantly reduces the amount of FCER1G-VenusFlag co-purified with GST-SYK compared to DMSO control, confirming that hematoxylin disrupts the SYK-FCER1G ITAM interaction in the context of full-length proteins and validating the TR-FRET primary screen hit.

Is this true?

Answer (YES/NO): YES